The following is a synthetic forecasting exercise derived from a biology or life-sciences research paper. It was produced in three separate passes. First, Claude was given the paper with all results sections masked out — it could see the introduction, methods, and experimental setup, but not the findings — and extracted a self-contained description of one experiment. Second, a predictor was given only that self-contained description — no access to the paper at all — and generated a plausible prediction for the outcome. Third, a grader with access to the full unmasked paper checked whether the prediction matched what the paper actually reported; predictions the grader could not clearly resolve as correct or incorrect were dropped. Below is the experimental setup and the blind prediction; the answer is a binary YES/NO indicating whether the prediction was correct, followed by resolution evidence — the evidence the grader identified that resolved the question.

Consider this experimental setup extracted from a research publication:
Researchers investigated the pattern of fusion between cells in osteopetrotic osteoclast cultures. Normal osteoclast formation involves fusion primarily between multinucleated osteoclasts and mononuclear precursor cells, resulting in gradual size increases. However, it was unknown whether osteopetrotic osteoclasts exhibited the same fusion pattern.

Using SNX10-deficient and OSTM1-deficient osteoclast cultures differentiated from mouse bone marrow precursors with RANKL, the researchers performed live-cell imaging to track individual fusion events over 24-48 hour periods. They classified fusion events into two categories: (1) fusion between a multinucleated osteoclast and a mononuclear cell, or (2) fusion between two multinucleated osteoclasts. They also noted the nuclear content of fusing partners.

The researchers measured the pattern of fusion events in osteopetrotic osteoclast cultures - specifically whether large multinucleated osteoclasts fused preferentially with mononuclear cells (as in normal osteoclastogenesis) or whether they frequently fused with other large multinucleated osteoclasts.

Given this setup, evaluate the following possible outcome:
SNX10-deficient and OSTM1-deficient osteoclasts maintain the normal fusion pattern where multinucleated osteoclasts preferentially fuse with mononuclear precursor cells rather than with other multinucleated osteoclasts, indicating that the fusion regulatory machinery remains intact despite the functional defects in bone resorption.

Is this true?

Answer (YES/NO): NO